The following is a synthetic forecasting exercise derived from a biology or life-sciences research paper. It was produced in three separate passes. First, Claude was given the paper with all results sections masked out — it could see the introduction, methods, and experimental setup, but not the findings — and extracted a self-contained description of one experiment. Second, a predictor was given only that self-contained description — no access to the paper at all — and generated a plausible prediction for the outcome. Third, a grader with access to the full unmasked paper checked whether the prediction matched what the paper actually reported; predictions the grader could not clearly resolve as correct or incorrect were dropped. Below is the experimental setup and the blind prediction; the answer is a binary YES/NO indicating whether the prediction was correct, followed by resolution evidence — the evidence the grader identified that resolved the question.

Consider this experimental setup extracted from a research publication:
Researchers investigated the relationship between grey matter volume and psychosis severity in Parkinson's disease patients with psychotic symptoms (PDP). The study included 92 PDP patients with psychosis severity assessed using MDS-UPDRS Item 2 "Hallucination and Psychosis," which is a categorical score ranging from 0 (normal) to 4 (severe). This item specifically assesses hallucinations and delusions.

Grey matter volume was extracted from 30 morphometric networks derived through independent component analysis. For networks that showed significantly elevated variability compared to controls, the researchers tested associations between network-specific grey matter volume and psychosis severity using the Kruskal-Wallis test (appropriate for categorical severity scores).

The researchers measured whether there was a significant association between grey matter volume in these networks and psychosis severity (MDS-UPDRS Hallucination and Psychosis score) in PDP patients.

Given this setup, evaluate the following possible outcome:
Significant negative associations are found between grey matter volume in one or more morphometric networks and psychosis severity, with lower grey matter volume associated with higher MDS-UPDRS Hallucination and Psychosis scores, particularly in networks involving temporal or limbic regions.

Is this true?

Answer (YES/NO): YES